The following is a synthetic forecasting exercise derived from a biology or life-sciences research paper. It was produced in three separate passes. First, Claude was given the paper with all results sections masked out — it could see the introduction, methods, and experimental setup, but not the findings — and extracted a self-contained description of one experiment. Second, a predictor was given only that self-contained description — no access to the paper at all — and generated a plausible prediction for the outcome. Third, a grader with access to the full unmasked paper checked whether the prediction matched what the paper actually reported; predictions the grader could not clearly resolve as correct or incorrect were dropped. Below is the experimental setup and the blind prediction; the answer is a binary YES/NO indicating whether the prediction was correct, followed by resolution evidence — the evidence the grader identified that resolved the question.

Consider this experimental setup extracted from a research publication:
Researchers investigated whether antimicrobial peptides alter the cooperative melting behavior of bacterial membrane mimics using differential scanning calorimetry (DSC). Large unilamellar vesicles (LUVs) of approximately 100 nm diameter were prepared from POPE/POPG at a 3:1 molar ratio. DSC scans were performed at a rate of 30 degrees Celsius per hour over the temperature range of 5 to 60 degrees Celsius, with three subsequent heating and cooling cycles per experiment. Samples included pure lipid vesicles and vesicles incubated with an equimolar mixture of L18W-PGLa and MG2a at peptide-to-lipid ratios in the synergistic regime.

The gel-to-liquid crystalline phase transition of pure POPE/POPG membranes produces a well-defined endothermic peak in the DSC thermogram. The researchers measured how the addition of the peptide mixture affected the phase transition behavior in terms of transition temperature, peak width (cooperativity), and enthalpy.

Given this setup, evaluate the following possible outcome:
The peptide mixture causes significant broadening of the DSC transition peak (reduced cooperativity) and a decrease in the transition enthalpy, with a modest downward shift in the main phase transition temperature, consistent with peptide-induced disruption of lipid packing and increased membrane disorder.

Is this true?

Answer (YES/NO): NO